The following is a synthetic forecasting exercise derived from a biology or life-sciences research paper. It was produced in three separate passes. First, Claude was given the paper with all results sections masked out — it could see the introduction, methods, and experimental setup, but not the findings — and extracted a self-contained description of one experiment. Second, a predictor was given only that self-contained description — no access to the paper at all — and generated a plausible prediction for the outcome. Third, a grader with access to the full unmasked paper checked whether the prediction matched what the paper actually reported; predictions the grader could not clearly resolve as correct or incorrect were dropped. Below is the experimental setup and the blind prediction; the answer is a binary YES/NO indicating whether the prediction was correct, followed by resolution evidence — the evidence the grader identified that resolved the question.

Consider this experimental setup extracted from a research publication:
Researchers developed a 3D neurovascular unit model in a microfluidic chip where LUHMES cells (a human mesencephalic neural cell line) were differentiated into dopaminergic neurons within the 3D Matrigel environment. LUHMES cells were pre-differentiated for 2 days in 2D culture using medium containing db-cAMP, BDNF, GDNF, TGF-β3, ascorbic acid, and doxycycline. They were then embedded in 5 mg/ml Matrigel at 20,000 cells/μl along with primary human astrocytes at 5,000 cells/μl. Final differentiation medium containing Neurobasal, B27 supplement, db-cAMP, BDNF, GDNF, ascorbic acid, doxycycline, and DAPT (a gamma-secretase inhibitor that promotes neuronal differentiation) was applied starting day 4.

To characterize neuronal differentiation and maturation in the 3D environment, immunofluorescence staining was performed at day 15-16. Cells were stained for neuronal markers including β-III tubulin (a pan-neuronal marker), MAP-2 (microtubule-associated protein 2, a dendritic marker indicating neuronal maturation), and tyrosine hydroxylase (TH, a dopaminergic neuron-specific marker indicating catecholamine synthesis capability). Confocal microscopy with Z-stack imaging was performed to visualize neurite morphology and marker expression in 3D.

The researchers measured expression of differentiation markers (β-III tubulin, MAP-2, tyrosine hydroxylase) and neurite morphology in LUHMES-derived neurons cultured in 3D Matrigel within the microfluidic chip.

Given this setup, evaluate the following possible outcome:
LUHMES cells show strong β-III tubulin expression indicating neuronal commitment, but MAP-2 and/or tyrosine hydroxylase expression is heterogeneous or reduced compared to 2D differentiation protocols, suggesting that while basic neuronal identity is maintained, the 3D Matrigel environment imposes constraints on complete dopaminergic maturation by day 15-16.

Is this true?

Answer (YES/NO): NO